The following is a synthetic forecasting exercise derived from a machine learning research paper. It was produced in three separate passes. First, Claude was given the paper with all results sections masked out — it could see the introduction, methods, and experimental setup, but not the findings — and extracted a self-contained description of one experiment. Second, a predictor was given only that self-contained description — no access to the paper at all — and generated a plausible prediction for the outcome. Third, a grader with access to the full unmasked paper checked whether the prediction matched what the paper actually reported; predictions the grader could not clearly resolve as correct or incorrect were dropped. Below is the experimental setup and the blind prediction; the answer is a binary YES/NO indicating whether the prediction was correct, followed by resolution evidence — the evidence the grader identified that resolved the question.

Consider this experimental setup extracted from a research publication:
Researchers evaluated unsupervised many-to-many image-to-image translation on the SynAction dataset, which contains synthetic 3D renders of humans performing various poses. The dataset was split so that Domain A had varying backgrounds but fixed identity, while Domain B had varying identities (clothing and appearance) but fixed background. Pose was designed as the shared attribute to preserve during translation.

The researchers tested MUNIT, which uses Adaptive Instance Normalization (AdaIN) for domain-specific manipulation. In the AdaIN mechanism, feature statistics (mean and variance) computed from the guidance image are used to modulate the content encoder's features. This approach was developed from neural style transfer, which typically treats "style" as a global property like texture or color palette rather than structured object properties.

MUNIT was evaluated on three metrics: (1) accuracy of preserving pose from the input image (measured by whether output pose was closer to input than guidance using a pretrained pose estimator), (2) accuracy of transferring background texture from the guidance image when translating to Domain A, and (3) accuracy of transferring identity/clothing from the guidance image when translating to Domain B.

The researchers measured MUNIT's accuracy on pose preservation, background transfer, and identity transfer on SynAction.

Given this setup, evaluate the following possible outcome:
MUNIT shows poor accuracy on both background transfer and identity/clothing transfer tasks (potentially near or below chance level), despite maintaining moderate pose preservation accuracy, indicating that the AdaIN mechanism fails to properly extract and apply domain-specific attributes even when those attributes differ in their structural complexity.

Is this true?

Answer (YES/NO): NO